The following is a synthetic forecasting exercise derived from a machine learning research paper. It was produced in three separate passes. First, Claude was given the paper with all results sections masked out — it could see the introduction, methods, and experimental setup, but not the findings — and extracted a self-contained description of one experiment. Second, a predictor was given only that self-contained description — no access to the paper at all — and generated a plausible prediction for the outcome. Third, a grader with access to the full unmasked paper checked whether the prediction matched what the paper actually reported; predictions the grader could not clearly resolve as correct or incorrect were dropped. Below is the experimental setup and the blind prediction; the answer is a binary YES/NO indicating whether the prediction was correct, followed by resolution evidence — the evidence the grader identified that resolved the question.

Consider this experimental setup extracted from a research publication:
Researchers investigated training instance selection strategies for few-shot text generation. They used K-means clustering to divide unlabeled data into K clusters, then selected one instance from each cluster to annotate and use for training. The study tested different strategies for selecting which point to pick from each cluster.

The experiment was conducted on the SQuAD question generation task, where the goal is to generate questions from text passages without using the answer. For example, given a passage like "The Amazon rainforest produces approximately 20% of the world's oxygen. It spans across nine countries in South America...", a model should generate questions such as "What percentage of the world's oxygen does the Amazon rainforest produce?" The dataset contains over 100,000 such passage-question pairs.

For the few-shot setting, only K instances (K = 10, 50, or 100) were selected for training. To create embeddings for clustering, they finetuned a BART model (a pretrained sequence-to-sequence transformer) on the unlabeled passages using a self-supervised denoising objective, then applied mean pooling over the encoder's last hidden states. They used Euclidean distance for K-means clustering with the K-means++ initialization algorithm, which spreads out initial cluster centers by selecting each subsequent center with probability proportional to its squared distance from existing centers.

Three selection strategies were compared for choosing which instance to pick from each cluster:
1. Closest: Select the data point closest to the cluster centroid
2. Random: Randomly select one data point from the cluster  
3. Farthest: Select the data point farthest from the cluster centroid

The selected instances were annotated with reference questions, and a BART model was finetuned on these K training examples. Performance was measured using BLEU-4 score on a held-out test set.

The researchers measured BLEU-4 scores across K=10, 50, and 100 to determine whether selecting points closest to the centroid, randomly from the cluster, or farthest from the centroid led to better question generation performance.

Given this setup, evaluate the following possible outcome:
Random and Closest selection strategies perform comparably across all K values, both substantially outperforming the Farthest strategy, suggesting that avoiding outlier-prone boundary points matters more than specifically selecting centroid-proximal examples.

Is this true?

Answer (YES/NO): NO